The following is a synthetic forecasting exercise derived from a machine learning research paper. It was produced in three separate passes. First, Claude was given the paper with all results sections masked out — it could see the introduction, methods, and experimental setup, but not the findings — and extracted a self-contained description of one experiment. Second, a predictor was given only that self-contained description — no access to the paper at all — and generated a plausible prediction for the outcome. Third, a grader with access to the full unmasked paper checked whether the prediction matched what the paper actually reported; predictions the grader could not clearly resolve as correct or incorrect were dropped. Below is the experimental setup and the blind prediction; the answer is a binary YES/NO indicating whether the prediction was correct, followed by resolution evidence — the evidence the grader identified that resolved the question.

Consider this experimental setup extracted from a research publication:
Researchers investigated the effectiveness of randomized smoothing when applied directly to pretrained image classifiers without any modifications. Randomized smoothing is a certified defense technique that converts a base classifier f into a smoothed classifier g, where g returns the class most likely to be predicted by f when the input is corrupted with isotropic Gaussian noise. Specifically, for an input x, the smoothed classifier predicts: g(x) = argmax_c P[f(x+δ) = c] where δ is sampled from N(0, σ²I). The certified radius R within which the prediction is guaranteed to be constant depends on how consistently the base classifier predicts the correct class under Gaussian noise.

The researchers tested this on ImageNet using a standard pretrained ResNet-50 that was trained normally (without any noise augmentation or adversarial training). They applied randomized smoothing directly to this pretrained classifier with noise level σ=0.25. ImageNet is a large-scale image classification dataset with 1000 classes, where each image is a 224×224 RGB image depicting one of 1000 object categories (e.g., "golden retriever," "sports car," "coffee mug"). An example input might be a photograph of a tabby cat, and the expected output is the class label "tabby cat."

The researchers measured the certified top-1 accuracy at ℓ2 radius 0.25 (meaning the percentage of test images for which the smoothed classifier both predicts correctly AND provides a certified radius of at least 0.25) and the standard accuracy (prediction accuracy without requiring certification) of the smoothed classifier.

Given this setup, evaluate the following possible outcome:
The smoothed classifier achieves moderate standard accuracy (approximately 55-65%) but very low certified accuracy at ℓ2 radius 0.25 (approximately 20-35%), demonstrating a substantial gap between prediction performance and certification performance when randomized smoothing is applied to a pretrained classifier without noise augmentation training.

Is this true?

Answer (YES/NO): NO